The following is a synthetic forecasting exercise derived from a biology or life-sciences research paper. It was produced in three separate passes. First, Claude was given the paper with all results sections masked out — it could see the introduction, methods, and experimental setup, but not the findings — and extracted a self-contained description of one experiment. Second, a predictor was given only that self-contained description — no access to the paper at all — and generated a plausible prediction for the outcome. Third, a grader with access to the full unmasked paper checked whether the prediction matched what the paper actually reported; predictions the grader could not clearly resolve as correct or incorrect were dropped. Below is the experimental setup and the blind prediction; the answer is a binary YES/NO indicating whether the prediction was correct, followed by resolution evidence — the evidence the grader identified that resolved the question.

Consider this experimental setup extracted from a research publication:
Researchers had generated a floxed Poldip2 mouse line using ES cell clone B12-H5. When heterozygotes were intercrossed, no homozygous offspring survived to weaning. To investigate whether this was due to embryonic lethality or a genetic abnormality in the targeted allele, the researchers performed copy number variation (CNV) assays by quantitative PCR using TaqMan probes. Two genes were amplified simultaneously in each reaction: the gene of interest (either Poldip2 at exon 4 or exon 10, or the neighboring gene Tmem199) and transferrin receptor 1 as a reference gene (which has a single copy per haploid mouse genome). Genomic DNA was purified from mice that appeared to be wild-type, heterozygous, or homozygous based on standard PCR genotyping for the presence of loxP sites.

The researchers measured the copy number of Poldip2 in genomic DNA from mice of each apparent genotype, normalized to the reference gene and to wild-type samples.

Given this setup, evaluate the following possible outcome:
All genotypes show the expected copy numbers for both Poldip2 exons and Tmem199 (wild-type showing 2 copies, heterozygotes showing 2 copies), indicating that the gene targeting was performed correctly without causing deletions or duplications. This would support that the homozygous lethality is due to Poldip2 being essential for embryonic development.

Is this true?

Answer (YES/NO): NO